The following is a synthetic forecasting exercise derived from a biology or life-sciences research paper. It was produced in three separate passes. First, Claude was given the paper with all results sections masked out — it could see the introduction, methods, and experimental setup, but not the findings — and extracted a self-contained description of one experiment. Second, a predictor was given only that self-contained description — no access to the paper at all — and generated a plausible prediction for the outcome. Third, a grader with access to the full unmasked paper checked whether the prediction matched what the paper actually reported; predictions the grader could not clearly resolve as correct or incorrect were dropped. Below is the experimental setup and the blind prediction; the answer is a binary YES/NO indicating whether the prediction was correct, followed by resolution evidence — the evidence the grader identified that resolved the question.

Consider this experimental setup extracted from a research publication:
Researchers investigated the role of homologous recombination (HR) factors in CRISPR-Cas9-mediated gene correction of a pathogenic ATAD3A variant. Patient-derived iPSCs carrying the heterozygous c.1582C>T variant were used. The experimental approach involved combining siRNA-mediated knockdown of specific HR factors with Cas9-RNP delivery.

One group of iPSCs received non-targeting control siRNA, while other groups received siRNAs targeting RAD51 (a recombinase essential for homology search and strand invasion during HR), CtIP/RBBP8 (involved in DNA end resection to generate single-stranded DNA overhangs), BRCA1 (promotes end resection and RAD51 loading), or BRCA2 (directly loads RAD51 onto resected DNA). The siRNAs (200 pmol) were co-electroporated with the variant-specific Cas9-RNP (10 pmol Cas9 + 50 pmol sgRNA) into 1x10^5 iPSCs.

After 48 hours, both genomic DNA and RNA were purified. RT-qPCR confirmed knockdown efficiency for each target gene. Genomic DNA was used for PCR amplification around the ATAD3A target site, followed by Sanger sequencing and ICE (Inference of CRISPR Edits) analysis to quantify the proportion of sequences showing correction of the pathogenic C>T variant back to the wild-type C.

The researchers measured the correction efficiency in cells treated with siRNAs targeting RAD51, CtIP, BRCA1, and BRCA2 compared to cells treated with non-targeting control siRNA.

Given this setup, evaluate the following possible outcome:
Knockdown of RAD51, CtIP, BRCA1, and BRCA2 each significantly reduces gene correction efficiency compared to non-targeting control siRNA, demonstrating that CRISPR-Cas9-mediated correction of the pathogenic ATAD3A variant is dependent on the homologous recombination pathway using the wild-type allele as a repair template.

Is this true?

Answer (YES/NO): YES